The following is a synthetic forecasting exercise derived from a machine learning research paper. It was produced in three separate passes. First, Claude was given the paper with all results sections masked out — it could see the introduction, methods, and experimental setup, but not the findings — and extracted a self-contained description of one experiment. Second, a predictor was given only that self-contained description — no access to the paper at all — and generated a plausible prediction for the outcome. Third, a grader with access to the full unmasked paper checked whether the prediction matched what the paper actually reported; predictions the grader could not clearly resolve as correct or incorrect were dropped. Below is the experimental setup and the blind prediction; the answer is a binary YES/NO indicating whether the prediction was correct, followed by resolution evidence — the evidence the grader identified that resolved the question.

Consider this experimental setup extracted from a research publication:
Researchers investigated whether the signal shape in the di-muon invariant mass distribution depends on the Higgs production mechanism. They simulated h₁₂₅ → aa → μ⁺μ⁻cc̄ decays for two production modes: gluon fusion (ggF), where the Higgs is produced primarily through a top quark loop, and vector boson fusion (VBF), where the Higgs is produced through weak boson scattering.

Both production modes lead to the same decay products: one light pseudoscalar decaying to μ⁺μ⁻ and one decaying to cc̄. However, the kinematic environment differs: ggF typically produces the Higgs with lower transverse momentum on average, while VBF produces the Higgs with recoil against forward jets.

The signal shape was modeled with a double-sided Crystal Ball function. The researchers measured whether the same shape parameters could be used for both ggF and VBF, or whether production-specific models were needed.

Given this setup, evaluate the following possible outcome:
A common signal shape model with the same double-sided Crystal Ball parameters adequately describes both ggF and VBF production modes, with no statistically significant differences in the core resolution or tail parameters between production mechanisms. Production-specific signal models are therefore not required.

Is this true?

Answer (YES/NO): YES